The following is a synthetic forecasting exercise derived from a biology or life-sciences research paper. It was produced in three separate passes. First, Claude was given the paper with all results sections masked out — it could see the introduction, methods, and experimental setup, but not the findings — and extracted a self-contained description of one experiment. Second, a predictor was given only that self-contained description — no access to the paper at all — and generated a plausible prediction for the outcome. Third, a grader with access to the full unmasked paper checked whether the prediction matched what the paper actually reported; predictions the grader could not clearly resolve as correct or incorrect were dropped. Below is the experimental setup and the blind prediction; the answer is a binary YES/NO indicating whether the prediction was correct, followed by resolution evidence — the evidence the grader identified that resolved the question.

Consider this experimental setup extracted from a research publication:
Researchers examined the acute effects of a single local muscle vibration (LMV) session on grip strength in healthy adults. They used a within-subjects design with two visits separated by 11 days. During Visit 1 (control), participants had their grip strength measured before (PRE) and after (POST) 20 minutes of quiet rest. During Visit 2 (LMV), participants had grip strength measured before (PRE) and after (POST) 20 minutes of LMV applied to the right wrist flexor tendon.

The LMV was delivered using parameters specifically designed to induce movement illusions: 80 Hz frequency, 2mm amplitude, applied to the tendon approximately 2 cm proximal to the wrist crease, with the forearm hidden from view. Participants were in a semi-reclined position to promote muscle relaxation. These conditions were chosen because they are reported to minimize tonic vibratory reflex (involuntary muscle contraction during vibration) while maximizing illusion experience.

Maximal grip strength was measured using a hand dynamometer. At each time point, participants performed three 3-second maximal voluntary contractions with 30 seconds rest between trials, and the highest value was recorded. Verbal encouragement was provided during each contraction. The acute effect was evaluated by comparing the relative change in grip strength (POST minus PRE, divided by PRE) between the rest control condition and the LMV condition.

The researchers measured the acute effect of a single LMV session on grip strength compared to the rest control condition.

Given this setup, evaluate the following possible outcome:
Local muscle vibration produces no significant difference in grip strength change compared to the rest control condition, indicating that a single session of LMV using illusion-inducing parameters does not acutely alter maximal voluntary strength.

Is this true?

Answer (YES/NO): YES